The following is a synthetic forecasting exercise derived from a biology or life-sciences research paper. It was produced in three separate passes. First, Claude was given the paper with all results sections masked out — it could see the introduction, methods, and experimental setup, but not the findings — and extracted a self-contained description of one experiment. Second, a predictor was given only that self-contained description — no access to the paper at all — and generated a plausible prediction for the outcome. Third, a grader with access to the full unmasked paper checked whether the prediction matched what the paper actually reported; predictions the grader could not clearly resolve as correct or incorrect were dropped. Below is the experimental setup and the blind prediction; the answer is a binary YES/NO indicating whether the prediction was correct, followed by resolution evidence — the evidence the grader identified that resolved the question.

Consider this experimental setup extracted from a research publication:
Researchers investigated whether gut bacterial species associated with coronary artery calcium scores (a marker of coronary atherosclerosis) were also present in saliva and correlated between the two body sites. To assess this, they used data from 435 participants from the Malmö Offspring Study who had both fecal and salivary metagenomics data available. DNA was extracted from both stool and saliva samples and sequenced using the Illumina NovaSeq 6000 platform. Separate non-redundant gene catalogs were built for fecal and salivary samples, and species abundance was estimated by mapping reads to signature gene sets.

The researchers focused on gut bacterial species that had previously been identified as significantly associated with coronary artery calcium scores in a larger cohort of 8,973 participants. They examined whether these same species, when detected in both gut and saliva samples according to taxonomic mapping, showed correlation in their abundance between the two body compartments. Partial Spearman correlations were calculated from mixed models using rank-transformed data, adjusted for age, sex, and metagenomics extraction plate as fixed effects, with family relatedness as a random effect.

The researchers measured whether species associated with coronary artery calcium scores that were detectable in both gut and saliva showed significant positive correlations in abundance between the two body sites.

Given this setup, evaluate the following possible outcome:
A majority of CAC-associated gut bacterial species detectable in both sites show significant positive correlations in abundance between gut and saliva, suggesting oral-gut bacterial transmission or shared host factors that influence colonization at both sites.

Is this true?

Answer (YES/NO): YES